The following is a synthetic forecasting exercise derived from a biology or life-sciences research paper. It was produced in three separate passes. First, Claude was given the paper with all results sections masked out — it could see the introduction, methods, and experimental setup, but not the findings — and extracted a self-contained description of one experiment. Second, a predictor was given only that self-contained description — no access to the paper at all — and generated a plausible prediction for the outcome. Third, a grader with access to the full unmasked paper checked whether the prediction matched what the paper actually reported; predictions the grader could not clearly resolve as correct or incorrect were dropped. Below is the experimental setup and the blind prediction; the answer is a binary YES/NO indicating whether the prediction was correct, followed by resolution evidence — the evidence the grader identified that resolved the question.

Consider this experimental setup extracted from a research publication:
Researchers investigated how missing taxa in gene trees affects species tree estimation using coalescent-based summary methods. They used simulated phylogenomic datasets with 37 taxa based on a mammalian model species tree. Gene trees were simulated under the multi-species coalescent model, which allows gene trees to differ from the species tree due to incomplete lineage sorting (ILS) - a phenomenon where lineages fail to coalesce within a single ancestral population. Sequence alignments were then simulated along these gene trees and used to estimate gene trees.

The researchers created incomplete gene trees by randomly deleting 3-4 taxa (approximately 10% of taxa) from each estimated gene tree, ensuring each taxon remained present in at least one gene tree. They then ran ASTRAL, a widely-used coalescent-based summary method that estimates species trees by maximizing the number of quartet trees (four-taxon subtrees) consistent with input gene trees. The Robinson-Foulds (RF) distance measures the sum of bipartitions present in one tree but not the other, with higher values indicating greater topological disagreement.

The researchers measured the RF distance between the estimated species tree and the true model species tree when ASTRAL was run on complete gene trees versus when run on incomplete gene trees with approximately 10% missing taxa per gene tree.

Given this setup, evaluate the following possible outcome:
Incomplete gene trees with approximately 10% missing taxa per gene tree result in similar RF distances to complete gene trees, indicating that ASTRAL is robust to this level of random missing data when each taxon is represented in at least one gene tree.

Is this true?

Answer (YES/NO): NO